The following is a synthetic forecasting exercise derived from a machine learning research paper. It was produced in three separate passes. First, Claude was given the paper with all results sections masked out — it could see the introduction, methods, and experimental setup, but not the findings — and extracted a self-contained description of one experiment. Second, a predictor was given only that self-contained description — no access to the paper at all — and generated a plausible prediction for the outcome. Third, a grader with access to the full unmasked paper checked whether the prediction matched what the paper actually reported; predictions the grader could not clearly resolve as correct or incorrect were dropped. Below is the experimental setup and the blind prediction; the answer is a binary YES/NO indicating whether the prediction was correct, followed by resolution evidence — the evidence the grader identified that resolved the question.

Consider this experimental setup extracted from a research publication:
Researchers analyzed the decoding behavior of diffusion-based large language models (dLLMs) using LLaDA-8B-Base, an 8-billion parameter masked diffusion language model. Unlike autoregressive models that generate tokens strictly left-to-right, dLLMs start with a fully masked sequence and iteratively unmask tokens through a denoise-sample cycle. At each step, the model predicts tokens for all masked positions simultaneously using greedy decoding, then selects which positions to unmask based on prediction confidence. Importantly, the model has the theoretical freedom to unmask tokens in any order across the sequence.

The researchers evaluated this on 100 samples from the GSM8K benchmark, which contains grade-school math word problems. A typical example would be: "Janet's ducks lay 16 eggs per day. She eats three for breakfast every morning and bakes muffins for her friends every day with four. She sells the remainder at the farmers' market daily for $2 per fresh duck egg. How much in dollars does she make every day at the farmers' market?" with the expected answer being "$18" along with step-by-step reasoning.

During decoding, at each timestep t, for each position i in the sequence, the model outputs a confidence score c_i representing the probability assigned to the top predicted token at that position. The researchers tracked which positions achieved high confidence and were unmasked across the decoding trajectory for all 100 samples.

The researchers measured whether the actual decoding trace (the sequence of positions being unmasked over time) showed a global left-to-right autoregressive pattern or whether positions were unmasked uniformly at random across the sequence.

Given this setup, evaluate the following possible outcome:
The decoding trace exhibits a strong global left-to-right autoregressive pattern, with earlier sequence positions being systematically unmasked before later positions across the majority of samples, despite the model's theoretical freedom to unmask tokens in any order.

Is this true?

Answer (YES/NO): YES